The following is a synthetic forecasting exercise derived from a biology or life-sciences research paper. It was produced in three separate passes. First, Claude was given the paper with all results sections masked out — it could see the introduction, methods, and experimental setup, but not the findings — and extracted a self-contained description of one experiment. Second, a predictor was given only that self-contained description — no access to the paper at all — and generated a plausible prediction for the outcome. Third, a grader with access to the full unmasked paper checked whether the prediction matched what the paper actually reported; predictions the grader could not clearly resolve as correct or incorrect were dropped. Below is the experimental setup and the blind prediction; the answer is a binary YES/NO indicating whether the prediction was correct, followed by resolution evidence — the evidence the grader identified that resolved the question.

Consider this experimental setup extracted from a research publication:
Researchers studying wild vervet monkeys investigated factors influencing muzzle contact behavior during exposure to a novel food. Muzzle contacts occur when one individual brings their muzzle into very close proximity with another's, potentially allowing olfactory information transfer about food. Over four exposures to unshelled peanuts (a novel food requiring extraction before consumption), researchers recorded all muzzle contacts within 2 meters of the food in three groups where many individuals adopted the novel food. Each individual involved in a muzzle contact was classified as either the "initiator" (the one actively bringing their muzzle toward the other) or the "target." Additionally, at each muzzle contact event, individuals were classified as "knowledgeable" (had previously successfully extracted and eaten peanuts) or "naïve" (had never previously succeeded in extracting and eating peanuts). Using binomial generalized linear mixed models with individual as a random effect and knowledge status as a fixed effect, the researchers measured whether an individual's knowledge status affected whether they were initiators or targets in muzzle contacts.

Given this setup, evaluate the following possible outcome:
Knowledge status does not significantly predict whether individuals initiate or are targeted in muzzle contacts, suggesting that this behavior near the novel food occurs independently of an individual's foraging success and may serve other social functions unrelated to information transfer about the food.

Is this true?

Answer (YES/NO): NO